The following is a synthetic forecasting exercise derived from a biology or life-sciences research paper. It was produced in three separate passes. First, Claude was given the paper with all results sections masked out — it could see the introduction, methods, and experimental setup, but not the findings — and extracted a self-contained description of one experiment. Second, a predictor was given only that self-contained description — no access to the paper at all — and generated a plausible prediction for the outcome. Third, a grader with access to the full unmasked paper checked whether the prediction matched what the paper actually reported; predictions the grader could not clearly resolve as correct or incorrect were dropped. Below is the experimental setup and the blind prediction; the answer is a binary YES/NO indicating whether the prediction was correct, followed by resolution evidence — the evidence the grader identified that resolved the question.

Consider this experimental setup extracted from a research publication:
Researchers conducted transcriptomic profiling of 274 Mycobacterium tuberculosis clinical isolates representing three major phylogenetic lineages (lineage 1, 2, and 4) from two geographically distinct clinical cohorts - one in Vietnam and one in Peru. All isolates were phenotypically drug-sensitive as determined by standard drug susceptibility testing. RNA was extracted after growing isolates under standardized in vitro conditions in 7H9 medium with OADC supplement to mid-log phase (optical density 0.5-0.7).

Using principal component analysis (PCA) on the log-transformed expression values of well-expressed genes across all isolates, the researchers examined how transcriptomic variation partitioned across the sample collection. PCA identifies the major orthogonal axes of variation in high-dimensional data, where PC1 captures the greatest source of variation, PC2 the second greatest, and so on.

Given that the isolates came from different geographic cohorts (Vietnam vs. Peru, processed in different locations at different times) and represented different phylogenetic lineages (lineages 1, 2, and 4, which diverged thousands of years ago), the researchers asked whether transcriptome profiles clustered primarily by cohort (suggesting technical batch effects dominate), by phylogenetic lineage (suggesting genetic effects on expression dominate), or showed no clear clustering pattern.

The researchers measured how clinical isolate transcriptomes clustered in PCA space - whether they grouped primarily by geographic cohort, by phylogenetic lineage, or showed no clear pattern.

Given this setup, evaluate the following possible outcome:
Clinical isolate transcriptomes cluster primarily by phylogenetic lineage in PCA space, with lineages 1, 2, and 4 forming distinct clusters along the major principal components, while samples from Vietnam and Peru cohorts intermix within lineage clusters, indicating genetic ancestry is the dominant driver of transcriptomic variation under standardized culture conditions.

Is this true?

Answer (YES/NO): YES